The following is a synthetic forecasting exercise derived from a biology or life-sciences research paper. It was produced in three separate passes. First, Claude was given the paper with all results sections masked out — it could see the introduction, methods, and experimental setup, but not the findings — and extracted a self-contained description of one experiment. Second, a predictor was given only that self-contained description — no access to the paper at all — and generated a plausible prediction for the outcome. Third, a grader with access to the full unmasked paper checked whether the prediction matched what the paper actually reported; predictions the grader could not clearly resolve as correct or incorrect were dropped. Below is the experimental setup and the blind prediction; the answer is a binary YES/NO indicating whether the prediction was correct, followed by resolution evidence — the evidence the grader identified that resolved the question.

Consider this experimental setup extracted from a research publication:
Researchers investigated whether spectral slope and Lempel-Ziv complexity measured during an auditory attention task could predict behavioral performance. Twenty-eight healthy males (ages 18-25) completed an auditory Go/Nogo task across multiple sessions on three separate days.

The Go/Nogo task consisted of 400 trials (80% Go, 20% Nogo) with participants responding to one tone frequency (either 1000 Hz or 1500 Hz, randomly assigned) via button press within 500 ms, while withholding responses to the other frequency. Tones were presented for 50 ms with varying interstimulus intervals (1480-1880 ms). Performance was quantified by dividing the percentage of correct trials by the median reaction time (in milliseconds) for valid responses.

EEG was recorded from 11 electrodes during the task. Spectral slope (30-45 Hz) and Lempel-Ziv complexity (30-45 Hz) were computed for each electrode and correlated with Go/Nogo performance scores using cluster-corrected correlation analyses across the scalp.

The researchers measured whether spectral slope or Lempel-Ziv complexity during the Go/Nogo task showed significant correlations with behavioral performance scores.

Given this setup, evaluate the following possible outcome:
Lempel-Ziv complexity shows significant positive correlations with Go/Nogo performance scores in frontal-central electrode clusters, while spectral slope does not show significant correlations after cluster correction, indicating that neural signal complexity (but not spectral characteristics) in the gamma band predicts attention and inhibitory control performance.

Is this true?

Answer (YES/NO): NO